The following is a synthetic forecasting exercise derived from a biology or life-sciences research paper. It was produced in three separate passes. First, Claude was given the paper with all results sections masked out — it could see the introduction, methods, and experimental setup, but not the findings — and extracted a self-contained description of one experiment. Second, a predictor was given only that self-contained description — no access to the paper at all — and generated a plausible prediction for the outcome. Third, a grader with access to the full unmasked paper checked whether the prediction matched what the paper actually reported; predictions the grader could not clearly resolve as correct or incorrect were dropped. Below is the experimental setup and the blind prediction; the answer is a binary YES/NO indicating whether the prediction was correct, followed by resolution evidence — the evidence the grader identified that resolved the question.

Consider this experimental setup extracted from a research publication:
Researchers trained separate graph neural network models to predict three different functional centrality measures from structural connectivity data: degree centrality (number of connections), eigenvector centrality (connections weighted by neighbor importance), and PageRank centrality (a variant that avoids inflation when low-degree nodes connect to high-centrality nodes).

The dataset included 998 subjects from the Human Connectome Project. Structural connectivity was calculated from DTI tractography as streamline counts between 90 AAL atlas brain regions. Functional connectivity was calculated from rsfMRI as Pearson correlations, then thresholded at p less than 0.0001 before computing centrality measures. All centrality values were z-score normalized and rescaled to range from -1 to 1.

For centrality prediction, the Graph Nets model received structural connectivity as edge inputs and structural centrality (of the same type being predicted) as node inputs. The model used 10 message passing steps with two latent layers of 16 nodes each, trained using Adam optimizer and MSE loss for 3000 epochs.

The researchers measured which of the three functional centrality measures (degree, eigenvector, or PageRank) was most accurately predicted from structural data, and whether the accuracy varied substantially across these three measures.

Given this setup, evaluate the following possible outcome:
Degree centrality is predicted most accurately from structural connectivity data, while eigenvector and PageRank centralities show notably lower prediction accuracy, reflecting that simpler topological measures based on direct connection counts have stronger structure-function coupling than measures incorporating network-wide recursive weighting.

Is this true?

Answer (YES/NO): NO